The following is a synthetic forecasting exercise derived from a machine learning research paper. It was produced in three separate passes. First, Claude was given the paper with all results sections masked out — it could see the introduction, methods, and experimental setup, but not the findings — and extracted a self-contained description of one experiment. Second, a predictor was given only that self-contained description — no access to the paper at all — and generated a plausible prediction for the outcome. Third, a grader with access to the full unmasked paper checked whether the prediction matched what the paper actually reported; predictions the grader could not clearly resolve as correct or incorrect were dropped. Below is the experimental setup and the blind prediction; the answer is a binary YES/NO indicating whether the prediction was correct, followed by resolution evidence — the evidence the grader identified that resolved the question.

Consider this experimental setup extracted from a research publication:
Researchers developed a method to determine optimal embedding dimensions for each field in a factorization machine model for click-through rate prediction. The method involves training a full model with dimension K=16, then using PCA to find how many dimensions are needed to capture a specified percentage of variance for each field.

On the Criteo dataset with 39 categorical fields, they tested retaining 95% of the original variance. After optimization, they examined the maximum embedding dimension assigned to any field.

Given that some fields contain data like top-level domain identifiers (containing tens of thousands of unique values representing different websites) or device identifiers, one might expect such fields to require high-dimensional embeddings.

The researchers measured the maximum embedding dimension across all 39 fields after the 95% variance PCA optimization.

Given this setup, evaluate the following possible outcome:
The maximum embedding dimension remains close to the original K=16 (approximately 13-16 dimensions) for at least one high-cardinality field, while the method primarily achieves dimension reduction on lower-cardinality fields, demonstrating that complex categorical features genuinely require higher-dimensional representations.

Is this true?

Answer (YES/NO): NO